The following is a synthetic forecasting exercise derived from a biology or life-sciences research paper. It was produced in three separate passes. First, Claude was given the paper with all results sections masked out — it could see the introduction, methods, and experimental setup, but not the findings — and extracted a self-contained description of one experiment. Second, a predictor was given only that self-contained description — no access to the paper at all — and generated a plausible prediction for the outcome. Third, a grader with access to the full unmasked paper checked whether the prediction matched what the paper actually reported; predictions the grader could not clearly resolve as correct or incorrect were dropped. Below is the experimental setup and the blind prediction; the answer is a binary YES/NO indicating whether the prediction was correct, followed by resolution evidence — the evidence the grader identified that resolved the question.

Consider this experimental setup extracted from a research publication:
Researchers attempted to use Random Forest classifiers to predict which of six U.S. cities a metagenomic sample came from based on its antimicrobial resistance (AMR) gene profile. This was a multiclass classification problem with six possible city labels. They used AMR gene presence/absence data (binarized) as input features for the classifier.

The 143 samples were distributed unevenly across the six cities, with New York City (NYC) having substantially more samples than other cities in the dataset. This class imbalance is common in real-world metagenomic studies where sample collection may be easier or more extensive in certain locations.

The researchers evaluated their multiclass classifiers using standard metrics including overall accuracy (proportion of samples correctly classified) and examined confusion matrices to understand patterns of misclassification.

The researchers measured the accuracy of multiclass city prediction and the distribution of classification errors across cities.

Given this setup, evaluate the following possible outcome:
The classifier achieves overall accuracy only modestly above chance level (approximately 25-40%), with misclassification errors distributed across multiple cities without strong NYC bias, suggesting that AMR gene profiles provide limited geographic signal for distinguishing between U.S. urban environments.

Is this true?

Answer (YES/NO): NO